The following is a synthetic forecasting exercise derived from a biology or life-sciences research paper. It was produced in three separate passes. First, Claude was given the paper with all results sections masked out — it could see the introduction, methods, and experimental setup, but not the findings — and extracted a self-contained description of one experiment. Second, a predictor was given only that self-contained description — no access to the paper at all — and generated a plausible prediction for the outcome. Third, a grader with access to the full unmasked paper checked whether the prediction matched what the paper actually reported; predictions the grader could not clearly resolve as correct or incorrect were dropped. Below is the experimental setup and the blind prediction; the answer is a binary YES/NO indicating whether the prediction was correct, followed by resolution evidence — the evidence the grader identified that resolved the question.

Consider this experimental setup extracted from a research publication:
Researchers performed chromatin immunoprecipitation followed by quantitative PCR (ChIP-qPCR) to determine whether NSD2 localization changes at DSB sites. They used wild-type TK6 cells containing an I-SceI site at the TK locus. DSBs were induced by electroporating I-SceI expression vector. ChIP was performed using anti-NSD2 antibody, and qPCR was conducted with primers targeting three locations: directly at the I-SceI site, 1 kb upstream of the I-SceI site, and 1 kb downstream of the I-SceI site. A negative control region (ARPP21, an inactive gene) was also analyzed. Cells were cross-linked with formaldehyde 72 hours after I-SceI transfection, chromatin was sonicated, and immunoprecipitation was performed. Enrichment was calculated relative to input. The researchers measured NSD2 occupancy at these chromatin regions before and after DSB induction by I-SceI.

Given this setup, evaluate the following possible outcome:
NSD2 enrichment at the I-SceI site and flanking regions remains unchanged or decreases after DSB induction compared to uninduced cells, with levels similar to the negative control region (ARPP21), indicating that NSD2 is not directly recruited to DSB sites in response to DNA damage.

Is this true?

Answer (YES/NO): NO